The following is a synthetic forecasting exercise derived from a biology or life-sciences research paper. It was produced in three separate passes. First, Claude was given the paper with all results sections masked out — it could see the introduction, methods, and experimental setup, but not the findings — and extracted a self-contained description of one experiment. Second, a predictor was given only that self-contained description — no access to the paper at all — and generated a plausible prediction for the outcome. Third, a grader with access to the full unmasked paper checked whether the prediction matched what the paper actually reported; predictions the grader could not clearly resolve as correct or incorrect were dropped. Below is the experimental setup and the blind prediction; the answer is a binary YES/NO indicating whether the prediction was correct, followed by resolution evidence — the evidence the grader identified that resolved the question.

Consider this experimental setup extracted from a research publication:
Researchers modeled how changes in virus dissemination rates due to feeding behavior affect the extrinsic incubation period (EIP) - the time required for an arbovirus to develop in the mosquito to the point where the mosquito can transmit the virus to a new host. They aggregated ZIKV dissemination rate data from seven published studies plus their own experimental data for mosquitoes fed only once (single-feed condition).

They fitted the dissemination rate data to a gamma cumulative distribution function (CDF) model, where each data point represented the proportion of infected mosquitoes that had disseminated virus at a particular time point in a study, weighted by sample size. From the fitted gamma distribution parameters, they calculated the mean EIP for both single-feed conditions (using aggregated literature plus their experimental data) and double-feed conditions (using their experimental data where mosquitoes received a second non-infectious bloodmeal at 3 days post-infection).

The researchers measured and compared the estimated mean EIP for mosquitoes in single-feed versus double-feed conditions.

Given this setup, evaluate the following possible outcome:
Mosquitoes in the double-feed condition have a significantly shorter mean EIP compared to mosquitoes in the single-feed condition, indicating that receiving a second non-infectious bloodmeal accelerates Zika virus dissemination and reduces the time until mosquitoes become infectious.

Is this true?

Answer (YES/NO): YES